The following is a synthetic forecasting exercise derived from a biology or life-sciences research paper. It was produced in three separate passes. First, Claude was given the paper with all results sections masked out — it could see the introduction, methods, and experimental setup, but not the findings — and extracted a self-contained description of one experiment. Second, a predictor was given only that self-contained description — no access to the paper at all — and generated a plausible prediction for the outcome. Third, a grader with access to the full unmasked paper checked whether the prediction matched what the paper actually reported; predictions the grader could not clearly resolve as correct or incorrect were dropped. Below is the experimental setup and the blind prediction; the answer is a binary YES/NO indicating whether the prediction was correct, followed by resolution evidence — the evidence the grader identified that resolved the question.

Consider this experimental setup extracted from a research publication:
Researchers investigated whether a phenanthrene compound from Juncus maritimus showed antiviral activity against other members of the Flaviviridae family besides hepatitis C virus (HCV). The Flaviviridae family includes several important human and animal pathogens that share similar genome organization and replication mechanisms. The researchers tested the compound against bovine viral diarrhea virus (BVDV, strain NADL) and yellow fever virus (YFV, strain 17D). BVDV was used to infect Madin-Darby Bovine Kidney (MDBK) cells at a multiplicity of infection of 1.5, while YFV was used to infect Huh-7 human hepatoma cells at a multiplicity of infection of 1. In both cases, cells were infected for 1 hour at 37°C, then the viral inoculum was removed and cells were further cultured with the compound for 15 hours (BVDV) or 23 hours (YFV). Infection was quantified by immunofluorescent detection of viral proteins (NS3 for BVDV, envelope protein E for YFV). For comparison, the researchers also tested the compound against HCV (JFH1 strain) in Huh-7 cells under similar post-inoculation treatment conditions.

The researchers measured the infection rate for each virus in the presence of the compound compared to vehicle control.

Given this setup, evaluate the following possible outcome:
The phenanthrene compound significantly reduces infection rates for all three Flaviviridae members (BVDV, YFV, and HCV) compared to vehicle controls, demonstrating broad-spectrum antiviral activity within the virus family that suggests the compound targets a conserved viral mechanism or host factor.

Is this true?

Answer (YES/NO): NO